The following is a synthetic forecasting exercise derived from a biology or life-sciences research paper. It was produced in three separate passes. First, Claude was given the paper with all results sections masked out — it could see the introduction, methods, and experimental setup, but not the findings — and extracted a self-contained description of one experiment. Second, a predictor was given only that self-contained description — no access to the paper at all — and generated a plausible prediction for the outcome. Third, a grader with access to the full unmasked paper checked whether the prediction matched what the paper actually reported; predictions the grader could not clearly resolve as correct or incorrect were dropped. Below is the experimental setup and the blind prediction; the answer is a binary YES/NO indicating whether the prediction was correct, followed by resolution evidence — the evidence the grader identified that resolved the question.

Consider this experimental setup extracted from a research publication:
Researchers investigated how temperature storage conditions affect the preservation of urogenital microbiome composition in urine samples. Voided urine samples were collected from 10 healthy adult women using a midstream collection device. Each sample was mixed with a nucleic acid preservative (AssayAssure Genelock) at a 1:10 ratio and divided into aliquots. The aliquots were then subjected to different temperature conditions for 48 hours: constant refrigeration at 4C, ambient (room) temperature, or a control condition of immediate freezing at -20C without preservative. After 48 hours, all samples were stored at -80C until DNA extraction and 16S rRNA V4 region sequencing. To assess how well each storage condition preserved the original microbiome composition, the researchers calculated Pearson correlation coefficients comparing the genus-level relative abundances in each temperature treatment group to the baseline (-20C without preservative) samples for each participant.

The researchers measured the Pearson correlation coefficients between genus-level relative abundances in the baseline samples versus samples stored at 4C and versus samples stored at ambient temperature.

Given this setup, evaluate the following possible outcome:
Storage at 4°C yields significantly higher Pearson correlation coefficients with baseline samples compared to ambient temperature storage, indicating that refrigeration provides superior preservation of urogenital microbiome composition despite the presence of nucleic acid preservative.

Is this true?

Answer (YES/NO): YES